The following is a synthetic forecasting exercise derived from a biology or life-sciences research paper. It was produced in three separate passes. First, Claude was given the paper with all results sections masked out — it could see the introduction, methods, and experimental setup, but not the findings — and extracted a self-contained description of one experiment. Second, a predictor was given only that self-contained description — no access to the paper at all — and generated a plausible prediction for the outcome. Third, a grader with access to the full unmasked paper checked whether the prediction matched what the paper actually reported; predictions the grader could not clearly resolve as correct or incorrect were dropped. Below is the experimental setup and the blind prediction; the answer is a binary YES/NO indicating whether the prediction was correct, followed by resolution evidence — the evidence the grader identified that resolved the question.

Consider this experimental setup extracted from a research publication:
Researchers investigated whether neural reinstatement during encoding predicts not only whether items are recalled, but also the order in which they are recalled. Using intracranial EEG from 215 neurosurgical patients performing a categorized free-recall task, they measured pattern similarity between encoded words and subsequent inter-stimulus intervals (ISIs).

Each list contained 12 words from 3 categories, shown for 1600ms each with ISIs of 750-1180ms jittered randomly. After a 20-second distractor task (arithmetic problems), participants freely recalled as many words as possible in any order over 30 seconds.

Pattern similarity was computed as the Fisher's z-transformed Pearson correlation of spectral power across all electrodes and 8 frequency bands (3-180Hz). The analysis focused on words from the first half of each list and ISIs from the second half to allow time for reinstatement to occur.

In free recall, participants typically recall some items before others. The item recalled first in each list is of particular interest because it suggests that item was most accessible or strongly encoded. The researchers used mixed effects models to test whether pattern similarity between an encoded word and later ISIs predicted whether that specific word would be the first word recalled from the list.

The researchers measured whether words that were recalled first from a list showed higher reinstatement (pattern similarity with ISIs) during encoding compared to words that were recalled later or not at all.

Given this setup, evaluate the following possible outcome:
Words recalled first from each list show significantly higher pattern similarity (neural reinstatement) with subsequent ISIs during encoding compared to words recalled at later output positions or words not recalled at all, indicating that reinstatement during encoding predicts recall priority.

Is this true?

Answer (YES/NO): NO